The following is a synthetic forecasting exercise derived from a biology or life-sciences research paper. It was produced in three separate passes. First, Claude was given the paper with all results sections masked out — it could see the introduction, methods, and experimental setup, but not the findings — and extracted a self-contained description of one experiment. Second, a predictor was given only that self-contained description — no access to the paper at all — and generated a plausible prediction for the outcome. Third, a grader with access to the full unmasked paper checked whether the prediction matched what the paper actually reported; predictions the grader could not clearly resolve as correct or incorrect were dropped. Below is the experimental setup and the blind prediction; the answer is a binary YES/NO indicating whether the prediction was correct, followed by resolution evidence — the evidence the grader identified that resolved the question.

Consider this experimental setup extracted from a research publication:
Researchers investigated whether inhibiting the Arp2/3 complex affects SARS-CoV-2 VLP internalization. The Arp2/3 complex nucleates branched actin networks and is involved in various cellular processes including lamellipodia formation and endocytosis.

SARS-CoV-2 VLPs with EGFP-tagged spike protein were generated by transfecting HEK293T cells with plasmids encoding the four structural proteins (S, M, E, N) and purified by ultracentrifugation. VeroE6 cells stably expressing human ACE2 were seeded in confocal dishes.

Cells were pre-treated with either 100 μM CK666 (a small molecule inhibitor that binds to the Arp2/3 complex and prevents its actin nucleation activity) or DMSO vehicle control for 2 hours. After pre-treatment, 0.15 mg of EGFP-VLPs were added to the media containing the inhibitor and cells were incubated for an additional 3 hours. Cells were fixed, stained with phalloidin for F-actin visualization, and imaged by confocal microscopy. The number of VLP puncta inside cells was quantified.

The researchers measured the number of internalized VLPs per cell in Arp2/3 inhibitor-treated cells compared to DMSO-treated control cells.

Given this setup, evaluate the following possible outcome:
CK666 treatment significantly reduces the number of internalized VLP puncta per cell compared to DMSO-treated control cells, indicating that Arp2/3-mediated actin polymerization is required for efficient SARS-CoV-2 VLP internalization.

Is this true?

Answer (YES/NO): YES